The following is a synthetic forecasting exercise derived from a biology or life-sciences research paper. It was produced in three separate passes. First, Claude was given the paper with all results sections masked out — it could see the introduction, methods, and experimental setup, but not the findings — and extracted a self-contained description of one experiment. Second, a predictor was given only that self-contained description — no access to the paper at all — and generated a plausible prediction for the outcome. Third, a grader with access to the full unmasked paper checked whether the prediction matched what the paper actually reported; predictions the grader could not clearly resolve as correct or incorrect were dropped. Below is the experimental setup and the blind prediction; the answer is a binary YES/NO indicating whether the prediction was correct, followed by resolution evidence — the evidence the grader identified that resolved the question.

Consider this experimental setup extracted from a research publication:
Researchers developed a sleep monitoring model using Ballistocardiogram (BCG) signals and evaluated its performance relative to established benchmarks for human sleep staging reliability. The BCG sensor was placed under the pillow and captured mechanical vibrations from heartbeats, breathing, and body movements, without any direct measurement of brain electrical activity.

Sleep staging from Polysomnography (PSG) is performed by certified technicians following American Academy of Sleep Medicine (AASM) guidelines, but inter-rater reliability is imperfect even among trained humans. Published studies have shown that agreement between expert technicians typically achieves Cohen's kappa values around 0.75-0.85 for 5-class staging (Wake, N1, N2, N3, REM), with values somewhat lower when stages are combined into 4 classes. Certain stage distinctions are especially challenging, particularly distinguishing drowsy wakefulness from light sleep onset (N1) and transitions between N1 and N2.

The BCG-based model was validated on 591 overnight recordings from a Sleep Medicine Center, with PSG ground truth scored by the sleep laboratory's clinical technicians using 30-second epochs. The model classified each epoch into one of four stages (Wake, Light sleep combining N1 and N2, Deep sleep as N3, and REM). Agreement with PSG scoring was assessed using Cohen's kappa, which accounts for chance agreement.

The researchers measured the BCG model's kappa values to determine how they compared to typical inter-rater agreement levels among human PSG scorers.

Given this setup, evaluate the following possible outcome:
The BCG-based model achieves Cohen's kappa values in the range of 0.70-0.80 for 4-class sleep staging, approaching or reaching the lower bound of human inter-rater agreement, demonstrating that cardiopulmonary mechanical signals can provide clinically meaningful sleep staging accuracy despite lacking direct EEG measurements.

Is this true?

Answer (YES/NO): YES